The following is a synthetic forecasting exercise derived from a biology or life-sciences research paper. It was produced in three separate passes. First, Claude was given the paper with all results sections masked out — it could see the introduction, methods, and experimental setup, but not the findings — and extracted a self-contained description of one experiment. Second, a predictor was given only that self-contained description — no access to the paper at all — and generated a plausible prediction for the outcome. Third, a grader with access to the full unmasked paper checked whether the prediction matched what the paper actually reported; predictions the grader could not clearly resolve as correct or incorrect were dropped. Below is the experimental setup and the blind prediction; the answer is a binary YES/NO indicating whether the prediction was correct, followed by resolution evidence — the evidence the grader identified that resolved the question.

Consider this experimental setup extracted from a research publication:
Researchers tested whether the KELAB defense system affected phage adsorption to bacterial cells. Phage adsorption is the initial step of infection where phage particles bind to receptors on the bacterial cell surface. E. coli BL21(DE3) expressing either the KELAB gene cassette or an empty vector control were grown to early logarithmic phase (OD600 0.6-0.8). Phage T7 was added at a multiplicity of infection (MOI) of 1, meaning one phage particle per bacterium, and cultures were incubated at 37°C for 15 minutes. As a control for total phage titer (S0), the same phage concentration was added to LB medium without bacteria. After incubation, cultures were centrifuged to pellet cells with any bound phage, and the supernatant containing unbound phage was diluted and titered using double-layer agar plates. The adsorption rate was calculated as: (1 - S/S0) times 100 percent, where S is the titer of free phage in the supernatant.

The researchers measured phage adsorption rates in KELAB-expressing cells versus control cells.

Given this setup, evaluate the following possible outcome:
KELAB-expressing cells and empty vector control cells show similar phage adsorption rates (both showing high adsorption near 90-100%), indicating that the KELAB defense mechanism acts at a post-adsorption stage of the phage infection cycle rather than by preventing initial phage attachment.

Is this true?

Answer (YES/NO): YES